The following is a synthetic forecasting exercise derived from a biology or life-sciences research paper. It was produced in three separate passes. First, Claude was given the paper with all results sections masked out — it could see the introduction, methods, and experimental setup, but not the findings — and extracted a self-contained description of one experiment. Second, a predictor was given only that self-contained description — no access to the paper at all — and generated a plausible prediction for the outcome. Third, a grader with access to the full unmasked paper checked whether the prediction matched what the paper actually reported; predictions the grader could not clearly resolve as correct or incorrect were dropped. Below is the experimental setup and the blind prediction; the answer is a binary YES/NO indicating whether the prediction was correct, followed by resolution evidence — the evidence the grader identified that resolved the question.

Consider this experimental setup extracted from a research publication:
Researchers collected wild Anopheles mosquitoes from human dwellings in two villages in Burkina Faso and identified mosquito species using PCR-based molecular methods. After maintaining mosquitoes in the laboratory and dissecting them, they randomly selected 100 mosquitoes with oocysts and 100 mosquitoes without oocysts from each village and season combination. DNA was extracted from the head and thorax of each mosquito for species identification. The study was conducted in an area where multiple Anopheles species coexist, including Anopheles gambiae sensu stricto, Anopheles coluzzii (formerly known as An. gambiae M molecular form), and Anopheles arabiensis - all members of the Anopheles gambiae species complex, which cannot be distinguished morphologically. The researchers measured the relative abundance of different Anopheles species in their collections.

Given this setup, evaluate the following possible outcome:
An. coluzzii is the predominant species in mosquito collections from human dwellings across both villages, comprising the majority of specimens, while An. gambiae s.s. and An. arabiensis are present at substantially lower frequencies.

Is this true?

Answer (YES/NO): NO